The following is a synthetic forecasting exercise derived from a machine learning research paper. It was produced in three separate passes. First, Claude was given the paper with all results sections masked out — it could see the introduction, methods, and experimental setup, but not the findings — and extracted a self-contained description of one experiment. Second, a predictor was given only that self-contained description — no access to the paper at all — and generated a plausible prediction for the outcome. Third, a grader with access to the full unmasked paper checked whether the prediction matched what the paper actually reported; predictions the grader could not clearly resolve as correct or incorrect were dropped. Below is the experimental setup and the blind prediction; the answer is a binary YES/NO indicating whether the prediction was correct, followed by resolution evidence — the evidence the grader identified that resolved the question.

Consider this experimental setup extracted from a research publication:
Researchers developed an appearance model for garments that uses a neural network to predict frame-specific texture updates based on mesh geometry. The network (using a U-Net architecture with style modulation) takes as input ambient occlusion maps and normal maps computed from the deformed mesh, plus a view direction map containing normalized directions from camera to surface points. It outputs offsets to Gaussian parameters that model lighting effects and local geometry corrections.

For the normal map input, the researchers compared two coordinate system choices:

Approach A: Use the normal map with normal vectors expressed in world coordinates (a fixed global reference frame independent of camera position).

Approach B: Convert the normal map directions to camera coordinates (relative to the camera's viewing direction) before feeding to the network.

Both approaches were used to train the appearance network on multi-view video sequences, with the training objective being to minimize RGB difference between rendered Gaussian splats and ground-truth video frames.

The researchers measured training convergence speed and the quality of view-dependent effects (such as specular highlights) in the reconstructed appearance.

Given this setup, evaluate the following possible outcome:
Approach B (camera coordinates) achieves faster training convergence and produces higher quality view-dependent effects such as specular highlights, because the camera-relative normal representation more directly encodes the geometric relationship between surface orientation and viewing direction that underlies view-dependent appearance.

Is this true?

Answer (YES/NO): YES